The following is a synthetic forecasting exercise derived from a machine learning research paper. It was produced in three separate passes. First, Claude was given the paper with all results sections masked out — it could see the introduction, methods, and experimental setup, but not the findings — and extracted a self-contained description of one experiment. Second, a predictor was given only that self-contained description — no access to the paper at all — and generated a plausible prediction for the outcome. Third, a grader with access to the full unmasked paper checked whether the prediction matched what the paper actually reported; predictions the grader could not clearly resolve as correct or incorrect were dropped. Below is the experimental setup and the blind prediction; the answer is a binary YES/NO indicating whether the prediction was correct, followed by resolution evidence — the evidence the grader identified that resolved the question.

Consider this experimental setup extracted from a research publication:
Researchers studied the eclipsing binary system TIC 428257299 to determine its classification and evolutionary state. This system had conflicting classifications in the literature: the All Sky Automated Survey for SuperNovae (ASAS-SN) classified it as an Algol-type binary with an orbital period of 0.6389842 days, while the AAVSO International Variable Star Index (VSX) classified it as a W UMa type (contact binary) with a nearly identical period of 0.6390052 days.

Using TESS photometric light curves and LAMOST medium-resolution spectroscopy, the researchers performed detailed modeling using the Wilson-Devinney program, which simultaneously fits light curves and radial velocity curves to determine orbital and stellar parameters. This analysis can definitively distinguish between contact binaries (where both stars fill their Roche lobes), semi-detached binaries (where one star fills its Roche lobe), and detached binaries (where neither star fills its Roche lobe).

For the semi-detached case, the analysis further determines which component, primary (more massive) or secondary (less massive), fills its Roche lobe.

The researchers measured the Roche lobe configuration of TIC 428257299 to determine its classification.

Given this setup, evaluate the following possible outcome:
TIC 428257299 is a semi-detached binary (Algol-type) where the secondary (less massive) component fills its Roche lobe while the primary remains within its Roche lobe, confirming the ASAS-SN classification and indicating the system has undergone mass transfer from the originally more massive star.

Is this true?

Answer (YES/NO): NO